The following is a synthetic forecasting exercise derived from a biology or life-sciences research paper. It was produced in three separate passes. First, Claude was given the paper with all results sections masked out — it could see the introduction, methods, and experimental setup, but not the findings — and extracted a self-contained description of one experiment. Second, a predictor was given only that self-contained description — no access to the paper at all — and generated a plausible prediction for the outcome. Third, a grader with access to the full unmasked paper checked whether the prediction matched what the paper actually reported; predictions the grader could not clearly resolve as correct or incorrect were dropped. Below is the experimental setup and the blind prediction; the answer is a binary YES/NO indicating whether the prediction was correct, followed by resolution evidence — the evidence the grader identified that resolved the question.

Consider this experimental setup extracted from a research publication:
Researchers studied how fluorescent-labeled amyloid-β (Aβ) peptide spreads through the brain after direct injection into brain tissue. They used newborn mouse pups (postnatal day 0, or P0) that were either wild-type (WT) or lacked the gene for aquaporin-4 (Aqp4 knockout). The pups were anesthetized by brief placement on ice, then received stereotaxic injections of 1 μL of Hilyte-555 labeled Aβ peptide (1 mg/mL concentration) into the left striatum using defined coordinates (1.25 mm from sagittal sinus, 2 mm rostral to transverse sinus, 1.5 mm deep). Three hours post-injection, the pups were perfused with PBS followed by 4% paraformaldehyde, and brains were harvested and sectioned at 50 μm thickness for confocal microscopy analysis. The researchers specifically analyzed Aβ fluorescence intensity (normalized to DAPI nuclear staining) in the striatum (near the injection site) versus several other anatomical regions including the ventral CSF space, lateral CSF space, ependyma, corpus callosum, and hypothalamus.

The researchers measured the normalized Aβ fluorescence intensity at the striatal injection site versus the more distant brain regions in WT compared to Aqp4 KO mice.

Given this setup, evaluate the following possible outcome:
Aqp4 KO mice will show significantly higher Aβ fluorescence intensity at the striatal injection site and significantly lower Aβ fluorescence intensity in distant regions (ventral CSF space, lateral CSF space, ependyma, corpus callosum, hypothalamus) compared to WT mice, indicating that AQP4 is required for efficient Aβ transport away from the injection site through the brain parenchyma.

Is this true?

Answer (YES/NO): NO